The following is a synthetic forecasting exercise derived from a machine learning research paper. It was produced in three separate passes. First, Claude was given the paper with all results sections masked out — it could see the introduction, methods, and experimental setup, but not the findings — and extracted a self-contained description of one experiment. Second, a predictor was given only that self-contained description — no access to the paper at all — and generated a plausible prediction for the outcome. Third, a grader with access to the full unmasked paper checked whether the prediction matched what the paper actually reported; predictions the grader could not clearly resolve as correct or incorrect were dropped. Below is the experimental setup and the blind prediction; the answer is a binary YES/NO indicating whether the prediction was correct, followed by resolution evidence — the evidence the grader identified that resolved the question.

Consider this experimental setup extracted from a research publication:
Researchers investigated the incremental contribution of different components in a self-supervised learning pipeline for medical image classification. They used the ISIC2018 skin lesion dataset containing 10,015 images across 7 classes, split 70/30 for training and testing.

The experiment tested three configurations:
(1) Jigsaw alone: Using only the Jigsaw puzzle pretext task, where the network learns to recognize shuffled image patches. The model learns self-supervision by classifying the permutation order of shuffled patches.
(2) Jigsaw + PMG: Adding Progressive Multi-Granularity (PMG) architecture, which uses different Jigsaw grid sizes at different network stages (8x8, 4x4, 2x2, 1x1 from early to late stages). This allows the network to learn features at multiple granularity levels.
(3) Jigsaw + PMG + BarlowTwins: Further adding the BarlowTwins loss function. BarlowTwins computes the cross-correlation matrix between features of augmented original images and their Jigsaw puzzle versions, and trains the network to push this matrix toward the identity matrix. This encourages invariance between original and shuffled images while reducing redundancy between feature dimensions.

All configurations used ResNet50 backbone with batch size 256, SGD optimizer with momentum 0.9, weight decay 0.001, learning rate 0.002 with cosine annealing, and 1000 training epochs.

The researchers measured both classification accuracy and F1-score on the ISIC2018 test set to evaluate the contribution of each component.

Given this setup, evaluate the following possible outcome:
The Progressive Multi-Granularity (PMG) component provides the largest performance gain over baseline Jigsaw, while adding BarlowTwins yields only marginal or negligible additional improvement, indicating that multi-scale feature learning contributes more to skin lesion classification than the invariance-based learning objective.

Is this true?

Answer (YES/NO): NO